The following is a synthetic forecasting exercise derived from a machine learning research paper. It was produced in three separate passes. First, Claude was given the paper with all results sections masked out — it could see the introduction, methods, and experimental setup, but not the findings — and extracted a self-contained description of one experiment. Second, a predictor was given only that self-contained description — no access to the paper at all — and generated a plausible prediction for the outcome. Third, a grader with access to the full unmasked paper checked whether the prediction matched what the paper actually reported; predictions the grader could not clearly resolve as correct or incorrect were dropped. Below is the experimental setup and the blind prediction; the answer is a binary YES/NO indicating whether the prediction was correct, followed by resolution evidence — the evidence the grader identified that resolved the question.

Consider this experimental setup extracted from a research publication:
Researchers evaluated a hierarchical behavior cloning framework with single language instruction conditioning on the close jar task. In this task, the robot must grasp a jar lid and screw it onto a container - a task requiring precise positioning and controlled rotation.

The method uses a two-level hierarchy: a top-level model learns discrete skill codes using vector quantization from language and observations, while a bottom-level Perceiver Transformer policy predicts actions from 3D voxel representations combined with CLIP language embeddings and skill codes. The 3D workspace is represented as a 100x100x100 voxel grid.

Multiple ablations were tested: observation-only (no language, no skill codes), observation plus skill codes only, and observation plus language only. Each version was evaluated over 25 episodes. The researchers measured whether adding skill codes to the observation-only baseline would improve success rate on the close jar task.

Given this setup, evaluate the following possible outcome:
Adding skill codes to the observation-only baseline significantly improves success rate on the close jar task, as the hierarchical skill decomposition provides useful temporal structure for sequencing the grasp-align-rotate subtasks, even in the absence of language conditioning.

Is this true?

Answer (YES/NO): NO